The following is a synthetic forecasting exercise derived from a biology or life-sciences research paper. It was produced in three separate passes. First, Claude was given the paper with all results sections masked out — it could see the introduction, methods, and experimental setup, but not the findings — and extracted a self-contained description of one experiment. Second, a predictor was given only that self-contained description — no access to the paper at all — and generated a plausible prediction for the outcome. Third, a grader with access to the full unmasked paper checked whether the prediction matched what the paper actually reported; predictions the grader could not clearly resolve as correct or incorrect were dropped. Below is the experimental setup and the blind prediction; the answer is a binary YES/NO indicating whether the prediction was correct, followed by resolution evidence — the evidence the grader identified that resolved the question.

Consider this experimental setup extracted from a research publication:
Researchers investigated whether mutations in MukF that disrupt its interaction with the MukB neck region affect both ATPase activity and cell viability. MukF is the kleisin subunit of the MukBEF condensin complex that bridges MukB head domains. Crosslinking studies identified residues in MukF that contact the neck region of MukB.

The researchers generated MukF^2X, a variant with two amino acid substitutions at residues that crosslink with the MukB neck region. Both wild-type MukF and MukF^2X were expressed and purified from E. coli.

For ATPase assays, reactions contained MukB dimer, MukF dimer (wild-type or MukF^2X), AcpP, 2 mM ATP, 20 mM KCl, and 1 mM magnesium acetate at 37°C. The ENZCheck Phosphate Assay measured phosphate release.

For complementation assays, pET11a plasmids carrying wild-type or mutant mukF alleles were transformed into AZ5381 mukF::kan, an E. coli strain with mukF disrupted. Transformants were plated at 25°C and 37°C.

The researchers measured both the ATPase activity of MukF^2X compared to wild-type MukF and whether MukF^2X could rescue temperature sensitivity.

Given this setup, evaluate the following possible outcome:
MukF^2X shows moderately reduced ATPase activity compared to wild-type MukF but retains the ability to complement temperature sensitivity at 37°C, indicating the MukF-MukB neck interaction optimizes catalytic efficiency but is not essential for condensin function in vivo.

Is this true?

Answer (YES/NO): NO